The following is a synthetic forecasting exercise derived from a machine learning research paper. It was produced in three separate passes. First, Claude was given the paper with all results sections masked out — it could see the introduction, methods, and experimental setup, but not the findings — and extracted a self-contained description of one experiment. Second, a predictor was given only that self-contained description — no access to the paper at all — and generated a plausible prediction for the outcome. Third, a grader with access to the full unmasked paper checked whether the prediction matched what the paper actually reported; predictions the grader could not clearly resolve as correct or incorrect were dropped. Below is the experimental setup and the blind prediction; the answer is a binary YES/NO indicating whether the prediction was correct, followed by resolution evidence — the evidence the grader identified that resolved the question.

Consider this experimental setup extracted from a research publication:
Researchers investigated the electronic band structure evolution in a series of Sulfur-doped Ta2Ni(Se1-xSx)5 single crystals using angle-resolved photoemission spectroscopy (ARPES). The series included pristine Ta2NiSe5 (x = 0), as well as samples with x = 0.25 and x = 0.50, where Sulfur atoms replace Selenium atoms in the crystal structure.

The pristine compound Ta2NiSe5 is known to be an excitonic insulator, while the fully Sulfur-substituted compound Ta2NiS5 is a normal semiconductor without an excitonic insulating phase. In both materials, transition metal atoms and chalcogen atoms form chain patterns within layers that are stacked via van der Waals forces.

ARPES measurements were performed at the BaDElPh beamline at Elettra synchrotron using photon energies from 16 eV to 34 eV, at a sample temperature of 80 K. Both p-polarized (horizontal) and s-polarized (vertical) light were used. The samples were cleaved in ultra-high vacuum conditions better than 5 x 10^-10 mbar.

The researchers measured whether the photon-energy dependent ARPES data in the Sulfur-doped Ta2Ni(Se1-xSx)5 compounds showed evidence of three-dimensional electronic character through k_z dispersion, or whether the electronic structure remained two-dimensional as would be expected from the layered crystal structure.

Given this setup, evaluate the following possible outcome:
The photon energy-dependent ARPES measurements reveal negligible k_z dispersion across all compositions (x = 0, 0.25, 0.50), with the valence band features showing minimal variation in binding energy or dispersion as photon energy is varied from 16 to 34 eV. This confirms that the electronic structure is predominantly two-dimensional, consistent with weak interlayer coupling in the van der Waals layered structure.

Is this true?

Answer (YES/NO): NO